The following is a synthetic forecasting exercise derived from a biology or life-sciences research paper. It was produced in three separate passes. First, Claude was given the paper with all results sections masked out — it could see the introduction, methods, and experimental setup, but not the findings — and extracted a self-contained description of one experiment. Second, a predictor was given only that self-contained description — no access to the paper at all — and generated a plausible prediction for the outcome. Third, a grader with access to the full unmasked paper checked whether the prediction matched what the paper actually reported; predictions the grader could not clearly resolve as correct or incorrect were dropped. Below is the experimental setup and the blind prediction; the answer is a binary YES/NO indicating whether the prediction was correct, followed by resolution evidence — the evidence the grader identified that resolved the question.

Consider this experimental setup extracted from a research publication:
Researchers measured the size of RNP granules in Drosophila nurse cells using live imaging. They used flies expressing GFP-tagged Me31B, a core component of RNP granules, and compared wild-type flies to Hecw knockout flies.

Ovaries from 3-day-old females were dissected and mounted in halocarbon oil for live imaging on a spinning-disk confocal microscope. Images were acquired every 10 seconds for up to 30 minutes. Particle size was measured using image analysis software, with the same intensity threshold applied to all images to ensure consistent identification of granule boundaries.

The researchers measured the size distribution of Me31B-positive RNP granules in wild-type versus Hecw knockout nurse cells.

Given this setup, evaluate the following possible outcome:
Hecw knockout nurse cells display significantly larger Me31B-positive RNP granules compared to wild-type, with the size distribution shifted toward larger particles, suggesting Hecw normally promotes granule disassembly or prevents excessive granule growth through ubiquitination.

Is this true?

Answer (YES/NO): YES